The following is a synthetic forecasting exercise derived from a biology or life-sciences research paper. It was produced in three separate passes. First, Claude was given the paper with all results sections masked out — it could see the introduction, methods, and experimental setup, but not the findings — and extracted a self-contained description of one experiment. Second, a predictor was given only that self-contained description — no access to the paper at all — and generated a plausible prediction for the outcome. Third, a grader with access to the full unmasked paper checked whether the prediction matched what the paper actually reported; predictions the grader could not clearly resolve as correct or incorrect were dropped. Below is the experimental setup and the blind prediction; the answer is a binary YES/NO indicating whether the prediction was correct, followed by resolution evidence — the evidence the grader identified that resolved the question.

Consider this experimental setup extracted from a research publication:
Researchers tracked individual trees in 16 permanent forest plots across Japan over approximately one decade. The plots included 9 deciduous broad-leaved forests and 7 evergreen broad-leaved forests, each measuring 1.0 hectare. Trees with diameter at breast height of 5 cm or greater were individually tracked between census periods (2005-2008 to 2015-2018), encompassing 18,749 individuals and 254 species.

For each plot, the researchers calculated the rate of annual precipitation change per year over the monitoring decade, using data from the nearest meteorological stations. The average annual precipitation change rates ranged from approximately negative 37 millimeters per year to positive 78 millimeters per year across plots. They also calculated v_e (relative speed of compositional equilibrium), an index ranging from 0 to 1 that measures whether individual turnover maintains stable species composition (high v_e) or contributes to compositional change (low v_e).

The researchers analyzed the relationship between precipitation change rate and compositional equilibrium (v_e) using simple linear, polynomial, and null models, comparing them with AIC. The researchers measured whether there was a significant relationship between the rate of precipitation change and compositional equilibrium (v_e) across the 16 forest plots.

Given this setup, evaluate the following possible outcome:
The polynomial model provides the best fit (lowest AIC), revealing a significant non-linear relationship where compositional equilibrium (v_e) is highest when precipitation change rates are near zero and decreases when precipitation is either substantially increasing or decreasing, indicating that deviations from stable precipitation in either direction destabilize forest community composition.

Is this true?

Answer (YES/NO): NO